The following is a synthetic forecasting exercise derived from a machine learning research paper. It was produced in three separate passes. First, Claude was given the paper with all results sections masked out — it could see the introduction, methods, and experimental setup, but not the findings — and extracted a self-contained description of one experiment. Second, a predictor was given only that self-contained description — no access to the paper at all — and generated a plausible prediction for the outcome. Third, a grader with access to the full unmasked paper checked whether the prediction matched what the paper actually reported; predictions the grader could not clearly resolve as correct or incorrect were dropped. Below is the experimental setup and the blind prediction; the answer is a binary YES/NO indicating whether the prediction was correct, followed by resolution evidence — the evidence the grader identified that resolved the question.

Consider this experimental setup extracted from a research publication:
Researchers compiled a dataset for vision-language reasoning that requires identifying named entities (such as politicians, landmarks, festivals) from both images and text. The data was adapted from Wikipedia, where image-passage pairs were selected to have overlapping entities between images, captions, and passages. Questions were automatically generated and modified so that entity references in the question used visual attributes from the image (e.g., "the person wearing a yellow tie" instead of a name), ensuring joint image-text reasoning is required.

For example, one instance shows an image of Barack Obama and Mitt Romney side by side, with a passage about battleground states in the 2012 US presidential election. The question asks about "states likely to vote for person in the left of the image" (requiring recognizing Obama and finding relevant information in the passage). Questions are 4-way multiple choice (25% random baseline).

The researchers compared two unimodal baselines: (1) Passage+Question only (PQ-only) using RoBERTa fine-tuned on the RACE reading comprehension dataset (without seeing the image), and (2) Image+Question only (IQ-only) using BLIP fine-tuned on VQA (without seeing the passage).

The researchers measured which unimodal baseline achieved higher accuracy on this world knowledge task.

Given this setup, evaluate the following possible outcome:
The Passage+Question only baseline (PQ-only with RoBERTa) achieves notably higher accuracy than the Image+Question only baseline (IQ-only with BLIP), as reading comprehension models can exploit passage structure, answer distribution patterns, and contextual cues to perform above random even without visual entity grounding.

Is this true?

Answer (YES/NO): NO